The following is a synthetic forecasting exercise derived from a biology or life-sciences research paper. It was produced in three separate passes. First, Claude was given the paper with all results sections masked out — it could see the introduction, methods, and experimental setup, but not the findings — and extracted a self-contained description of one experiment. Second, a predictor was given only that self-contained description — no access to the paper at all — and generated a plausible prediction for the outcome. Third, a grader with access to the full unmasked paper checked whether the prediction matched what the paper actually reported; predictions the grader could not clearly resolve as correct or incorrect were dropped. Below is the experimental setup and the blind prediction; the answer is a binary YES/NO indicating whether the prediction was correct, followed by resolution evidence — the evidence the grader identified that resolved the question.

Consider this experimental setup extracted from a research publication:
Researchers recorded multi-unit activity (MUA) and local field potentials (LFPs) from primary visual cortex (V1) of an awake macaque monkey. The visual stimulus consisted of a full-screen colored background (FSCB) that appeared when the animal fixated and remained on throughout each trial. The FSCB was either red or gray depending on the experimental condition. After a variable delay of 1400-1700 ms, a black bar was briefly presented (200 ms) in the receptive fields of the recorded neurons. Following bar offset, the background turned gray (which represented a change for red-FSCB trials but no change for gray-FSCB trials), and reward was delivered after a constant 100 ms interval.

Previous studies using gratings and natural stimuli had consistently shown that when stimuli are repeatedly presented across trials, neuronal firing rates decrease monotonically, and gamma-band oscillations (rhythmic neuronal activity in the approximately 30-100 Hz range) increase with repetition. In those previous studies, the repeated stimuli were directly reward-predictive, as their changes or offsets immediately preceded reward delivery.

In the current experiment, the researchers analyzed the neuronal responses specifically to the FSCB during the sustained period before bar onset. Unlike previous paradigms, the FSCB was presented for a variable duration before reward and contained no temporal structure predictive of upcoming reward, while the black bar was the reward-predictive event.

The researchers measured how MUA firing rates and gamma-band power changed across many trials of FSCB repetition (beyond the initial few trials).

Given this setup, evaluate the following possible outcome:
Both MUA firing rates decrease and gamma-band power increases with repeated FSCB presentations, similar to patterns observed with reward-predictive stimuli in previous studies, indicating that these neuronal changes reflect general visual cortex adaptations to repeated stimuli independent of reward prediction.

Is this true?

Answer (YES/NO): NO